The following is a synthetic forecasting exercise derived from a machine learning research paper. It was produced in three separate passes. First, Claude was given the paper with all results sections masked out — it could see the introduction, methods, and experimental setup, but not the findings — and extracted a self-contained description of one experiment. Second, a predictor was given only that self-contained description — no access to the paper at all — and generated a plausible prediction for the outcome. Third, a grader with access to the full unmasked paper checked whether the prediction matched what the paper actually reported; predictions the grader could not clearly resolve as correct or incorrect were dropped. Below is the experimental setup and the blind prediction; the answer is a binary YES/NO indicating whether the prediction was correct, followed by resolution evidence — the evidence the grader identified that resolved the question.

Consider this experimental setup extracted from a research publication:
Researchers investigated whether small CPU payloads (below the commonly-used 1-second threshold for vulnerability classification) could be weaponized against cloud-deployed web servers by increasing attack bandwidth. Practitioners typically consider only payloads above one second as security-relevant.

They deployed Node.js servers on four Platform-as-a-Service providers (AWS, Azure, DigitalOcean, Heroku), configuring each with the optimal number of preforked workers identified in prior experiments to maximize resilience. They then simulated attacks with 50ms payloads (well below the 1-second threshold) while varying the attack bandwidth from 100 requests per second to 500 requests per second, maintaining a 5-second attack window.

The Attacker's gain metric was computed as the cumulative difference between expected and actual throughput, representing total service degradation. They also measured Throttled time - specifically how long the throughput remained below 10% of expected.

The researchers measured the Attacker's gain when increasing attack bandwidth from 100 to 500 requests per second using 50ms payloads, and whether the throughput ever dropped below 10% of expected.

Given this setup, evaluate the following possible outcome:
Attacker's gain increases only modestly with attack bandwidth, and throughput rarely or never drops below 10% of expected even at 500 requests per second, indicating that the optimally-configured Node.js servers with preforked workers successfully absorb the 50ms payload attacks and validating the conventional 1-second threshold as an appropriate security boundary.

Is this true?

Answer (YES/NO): NO